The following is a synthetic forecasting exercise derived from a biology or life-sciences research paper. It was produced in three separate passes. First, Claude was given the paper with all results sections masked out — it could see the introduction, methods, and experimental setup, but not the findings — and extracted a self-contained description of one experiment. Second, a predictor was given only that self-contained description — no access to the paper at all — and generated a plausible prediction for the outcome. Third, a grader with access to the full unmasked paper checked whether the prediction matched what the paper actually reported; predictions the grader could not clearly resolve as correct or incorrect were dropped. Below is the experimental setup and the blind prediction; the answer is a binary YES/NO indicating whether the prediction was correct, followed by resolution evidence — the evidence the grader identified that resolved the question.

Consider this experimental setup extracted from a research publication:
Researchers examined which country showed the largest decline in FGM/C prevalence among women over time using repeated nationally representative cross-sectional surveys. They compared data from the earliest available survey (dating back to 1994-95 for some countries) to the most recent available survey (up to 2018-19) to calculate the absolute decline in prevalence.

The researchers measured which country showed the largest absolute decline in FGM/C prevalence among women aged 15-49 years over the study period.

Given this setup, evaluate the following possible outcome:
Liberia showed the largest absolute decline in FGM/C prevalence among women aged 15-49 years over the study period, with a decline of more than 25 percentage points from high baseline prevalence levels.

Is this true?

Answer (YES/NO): NO